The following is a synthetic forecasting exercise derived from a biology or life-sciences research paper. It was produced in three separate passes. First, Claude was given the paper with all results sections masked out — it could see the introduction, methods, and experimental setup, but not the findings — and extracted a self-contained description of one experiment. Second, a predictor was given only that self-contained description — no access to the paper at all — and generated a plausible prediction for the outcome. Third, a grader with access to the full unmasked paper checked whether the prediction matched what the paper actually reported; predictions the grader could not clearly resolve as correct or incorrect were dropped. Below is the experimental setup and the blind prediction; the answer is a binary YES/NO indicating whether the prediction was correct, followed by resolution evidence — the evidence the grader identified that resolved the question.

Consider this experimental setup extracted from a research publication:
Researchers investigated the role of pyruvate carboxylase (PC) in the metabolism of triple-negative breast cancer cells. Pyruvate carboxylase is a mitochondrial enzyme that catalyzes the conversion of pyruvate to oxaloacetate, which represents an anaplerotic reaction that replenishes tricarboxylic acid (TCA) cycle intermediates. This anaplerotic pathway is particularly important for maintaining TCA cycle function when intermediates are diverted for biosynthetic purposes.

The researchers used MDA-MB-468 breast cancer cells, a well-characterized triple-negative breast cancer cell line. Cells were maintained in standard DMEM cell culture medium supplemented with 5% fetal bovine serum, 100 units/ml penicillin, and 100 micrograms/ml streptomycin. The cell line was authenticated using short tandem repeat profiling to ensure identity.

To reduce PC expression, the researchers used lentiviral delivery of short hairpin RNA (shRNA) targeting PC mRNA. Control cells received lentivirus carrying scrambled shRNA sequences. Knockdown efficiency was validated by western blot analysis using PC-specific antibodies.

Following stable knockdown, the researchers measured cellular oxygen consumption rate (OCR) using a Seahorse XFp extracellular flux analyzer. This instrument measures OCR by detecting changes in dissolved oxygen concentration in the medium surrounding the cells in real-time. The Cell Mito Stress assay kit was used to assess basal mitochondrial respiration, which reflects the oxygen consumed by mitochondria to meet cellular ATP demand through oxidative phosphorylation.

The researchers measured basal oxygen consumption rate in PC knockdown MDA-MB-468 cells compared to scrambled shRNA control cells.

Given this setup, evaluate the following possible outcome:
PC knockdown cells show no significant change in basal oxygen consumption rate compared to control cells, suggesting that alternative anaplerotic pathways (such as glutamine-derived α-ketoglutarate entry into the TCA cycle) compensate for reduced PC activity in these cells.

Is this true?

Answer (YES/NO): NO